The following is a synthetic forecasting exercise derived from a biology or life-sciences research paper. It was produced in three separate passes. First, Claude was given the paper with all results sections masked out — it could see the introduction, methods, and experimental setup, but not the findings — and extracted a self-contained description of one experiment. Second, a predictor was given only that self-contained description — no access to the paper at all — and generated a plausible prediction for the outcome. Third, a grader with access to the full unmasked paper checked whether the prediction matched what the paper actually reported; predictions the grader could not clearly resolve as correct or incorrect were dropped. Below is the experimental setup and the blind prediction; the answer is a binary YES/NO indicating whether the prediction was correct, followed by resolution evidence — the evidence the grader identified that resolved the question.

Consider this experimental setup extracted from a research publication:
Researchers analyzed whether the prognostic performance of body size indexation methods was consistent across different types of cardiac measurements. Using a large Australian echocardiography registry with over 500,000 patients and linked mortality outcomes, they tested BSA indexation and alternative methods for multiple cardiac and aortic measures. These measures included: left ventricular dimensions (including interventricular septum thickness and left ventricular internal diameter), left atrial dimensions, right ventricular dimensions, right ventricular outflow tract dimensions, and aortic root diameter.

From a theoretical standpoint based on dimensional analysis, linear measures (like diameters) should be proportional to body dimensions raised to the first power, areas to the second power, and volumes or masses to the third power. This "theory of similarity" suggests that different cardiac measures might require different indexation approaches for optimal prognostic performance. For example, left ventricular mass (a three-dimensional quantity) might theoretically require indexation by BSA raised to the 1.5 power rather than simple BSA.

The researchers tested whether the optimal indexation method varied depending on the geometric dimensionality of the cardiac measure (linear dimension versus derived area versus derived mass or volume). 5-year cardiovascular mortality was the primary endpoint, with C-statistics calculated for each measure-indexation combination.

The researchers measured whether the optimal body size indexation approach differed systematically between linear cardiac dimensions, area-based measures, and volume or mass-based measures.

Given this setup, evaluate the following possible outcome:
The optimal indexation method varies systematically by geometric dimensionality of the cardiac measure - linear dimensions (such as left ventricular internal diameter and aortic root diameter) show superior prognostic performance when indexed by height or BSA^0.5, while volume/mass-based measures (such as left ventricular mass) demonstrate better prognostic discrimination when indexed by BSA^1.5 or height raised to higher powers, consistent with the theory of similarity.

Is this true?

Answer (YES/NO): NO